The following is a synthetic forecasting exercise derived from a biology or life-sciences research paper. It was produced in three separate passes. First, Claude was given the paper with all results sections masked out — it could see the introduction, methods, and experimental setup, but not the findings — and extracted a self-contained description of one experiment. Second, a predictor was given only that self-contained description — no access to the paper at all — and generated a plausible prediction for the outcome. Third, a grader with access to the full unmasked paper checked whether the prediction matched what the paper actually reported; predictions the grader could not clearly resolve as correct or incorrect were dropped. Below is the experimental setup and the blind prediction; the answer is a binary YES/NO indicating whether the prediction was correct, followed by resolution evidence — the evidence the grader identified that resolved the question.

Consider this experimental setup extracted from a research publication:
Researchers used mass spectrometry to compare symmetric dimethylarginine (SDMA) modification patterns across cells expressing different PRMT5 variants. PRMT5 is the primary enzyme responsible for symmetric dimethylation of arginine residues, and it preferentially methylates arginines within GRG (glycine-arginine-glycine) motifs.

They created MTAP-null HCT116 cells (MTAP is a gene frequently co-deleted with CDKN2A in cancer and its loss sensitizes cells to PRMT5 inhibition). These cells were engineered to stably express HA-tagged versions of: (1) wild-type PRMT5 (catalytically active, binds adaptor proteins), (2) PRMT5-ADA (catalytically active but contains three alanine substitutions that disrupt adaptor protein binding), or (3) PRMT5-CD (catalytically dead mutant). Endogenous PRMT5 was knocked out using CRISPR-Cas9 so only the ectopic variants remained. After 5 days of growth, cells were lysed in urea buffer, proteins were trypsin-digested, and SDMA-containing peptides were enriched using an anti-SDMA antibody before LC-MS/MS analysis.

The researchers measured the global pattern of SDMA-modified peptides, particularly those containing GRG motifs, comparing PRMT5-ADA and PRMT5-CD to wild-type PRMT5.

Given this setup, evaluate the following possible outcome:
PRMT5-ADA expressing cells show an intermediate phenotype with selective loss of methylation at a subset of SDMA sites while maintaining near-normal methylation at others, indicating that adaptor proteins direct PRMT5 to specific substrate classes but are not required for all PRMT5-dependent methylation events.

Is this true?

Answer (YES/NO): YES